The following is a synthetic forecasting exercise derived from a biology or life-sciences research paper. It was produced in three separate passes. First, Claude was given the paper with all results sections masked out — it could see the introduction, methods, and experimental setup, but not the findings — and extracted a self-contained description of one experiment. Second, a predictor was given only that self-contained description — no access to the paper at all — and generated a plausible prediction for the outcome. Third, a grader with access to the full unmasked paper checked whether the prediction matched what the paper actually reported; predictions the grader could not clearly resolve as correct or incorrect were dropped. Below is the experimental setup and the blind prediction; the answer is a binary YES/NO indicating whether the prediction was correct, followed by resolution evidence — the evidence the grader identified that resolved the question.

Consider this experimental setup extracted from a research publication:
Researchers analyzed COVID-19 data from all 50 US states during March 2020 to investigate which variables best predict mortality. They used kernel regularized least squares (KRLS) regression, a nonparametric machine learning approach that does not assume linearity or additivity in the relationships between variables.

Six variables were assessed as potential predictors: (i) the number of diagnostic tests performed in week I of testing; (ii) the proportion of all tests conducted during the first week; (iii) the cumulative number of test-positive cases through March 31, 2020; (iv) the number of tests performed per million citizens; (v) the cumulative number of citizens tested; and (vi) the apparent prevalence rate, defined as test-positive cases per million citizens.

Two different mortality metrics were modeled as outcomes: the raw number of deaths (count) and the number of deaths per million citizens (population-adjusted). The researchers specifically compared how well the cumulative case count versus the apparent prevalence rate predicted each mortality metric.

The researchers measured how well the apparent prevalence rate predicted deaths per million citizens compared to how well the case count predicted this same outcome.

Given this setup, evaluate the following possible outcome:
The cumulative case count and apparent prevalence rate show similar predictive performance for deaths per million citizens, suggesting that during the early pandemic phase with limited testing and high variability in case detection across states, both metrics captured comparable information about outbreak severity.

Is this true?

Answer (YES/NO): NO